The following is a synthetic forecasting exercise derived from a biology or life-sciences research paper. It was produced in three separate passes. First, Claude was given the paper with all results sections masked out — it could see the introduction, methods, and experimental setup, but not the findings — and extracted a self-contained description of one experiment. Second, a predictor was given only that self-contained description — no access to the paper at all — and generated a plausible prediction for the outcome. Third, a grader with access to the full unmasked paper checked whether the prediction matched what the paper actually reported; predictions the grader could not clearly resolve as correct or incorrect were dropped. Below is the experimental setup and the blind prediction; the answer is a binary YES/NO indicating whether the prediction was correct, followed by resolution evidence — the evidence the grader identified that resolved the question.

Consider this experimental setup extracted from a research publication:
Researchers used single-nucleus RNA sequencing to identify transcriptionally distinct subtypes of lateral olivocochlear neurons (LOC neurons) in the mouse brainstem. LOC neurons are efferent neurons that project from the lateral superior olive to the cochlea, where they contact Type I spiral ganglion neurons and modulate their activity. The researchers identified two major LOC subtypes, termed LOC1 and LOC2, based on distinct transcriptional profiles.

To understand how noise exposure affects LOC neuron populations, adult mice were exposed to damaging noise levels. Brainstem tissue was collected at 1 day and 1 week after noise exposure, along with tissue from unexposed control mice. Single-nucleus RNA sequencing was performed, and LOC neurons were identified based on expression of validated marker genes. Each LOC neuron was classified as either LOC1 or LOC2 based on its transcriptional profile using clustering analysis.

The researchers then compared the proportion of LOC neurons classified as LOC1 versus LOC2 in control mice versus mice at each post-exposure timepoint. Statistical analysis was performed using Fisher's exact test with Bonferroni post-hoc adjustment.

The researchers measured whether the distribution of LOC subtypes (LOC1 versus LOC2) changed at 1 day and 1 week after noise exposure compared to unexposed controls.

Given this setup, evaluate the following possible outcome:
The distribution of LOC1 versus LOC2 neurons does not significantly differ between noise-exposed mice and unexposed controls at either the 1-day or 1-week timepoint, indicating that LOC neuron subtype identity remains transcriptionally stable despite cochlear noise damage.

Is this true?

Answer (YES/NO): NO